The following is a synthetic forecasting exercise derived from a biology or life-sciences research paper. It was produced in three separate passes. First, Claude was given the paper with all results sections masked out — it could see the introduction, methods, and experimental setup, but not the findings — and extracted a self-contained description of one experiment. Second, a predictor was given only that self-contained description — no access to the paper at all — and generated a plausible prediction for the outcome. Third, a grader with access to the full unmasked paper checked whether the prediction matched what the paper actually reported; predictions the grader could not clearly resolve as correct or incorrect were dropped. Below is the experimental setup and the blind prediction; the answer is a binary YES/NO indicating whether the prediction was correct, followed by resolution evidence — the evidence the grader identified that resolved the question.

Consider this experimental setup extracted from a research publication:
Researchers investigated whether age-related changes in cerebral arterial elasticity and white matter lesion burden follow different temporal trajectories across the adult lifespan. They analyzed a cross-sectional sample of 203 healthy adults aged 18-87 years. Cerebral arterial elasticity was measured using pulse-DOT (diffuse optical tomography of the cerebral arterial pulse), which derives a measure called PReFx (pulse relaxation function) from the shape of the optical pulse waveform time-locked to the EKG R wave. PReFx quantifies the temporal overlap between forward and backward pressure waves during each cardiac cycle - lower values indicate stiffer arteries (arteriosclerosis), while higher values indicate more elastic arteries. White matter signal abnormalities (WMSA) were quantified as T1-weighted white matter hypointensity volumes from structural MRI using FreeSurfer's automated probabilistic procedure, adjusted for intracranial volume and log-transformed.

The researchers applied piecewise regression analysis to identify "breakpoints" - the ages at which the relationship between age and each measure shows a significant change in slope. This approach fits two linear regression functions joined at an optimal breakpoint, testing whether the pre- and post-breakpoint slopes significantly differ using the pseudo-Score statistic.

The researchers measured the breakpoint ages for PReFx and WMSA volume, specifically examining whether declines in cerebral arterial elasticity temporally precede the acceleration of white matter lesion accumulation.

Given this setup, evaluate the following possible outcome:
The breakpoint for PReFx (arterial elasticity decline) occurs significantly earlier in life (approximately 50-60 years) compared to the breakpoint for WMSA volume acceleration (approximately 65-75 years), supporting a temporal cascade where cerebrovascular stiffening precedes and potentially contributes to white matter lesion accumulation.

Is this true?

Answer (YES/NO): NO